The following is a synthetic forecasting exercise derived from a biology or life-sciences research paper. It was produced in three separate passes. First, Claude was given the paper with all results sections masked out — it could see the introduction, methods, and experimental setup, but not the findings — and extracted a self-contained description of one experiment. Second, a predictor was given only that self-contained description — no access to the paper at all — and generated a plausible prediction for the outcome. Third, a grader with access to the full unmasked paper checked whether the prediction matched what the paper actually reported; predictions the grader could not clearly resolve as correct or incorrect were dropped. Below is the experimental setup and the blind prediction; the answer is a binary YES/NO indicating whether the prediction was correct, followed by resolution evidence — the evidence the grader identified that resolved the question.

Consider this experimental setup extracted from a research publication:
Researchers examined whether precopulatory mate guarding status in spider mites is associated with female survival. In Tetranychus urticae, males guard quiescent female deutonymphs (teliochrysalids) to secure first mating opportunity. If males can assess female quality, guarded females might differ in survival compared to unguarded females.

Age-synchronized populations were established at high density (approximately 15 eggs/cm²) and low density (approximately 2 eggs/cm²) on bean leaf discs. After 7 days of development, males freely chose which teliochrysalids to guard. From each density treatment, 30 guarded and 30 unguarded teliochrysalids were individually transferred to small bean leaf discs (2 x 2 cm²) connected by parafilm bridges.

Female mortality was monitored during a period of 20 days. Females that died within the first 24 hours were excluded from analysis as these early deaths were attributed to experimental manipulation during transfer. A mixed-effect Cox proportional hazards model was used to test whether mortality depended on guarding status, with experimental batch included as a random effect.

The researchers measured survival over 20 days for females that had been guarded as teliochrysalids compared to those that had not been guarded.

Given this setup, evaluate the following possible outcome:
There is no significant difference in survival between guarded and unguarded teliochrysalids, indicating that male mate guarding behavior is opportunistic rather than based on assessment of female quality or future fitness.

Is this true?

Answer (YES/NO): NO